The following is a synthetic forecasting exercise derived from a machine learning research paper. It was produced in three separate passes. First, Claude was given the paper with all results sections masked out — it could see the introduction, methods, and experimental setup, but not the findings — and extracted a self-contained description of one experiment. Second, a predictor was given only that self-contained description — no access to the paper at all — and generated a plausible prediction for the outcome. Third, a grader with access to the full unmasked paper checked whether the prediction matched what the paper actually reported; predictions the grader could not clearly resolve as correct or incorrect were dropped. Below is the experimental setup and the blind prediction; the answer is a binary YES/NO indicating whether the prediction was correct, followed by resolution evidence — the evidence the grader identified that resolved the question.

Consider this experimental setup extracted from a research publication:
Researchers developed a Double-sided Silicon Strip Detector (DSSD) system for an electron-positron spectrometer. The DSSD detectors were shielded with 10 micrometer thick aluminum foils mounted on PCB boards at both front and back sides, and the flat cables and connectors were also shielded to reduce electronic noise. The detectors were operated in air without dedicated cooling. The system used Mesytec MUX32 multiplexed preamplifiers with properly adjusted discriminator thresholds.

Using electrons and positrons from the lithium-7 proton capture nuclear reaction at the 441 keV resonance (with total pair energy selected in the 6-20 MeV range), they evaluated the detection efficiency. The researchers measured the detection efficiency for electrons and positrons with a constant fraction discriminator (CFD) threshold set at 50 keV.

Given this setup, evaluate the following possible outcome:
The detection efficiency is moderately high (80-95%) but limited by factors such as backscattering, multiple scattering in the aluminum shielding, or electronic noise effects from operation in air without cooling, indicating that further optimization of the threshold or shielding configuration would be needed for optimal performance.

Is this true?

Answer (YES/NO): NO